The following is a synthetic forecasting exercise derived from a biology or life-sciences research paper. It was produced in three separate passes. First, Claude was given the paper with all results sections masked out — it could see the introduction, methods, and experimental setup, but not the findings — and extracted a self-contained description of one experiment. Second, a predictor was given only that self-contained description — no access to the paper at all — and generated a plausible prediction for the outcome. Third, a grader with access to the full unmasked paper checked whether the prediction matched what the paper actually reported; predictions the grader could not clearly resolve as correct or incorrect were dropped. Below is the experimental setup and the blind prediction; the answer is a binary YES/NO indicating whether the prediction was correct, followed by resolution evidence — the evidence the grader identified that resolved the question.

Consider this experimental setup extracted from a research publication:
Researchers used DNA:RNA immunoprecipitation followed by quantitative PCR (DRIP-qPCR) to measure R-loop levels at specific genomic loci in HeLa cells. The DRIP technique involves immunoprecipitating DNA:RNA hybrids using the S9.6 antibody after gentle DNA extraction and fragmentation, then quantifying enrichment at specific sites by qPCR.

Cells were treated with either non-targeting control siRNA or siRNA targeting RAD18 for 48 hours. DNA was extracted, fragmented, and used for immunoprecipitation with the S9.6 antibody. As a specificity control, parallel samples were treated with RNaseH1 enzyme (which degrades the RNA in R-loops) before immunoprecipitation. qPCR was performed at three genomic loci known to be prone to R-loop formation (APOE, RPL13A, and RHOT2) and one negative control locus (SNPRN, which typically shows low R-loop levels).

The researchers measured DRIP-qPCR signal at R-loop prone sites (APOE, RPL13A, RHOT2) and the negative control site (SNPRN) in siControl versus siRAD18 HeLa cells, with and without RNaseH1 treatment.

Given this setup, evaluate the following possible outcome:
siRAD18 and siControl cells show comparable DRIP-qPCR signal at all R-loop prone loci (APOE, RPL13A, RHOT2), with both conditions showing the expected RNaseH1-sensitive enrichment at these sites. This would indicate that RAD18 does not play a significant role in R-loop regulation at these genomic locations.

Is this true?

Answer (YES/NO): NO